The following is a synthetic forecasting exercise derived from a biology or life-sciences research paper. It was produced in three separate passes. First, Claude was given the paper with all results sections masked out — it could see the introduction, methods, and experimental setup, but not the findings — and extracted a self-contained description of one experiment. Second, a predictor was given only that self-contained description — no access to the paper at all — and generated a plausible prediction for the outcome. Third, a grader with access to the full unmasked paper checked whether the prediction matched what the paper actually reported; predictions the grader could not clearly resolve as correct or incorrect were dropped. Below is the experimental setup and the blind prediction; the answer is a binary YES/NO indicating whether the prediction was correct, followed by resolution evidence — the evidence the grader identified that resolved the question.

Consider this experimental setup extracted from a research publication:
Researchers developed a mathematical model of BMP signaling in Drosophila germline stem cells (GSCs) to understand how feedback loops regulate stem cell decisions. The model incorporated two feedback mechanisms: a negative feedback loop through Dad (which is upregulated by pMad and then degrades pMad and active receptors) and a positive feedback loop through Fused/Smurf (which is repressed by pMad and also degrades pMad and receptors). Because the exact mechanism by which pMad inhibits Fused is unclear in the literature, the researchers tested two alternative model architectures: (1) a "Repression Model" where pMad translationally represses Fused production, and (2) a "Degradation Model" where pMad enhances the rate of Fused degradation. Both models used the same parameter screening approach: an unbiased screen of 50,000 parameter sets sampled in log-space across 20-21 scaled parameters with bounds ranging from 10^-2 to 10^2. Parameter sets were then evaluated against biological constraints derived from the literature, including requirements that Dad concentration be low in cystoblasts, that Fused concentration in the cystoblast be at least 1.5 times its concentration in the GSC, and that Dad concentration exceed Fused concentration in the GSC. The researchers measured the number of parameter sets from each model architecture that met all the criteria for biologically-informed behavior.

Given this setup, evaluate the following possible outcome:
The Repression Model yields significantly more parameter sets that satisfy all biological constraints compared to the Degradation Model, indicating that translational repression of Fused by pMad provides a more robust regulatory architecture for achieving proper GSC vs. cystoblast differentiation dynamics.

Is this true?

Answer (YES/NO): YES